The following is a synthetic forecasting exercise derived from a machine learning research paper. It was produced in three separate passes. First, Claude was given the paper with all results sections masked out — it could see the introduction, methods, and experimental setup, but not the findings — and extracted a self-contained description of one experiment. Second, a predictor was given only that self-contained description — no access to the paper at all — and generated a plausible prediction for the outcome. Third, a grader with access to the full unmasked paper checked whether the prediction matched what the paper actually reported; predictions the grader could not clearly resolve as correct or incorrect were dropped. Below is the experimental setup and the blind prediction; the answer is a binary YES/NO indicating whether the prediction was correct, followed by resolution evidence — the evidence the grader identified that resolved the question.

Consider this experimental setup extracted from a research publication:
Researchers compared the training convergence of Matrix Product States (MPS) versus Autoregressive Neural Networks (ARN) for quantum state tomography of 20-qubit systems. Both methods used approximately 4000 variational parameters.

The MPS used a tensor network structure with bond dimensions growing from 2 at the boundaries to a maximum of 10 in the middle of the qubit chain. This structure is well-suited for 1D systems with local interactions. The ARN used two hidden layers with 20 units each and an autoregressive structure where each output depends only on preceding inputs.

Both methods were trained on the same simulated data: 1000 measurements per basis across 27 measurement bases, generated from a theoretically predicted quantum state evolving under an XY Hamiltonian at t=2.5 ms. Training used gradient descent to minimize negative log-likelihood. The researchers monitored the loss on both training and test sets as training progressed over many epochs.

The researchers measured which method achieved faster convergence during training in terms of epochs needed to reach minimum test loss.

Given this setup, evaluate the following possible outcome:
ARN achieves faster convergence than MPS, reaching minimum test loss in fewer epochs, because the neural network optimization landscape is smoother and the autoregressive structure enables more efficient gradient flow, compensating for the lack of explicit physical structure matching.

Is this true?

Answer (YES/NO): NO